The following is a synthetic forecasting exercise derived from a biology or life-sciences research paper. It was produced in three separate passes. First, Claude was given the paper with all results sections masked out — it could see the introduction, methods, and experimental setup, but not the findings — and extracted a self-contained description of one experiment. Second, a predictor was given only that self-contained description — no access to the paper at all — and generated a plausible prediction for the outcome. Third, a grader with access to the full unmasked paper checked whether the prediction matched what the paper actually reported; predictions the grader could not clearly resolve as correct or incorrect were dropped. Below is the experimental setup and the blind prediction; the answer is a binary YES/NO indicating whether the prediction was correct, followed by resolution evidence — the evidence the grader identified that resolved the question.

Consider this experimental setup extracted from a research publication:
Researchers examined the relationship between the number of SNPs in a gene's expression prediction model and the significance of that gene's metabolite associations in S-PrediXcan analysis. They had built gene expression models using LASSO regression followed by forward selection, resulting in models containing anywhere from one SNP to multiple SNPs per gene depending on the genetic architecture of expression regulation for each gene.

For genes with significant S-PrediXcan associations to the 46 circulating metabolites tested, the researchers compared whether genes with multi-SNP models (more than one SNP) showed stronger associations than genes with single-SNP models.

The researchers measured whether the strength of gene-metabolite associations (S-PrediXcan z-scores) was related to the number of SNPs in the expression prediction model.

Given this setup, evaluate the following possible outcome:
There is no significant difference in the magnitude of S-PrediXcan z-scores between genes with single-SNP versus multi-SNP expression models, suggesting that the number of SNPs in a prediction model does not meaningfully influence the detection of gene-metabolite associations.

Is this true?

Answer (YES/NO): YES